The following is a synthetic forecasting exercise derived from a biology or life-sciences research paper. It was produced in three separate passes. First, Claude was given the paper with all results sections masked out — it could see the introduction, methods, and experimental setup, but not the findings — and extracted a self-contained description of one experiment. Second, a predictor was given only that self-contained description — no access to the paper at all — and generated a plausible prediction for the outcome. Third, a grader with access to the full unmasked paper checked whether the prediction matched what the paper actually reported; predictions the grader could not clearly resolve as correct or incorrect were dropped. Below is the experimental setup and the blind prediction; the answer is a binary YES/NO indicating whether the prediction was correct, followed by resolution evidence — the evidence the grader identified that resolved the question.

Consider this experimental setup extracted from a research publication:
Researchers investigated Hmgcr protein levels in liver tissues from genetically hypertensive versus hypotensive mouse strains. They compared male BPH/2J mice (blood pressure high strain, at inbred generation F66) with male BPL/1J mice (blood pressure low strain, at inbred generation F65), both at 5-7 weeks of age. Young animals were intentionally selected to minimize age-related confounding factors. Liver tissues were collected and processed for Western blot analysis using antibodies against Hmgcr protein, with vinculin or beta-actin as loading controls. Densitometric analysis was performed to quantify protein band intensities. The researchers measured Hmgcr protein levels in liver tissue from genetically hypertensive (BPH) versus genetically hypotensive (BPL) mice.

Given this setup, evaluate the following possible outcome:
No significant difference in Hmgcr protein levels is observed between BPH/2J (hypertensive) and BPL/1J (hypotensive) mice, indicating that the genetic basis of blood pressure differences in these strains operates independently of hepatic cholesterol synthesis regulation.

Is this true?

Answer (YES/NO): NO